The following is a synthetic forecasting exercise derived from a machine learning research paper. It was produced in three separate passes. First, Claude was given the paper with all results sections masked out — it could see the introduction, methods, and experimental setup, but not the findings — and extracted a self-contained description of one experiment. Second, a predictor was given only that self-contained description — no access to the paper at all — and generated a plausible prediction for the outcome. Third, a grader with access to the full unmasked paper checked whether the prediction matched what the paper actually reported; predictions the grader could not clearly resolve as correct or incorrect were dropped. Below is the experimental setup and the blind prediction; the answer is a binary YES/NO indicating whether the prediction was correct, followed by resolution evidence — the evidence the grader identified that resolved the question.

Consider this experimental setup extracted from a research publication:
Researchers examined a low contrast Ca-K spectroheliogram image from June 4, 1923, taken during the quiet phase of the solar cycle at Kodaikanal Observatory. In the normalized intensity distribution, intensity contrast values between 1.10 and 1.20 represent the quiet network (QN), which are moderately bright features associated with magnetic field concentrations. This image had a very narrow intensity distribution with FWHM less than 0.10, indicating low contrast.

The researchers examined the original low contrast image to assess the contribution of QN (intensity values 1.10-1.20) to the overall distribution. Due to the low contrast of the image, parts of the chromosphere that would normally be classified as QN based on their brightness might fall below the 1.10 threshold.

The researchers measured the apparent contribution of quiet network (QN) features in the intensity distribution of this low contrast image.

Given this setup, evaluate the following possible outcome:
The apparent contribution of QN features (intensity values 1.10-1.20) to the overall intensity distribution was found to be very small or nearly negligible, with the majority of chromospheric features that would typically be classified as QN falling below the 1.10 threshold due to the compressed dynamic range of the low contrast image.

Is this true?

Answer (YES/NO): YES